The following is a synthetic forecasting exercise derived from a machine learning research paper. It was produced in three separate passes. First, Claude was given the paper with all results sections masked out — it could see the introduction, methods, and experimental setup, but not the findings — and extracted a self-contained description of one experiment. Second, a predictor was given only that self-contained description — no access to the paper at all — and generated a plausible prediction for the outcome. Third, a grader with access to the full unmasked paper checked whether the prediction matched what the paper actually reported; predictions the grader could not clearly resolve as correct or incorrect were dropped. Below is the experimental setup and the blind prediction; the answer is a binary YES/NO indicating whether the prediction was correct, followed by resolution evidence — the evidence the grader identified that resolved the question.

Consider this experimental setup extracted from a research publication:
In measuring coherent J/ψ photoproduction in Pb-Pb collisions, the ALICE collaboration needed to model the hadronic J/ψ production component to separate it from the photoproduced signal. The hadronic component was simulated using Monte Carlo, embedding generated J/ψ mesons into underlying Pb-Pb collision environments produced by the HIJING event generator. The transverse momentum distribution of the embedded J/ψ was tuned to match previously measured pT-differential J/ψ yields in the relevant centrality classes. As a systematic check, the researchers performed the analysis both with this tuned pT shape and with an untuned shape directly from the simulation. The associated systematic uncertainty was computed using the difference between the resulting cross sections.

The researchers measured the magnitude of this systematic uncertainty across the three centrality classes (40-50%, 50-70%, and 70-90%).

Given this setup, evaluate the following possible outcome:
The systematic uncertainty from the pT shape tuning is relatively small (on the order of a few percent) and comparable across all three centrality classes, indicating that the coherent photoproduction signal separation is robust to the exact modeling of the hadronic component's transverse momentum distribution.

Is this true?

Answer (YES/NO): YES